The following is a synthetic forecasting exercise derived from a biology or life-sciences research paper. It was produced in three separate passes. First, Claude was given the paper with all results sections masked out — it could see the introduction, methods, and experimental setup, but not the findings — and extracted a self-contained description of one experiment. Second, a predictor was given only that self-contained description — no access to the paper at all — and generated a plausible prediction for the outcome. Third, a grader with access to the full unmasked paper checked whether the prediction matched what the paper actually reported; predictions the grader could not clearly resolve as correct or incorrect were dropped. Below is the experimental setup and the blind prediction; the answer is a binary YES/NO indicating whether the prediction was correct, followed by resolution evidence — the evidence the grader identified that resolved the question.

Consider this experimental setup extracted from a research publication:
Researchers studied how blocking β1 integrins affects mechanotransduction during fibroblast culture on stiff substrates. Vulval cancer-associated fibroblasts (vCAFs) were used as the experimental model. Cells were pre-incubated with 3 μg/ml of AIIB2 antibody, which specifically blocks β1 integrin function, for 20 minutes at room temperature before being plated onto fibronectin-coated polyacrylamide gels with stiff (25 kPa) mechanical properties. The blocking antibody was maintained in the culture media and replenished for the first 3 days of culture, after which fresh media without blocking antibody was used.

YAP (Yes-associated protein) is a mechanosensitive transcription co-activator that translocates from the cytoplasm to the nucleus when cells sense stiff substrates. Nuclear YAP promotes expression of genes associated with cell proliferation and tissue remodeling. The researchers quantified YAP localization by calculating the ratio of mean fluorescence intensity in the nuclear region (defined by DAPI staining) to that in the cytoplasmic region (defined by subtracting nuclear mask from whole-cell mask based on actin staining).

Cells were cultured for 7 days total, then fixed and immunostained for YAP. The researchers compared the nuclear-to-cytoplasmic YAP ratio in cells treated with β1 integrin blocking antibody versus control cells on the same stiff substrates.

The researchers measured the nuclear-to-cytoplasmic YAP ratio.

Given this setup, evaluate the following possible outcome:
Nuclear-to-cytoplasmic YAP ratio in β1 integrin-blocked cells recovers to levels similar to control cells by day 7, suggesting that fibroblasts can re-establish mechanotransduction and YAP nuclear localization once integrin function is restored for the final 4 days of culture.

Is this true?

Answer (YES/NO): NO